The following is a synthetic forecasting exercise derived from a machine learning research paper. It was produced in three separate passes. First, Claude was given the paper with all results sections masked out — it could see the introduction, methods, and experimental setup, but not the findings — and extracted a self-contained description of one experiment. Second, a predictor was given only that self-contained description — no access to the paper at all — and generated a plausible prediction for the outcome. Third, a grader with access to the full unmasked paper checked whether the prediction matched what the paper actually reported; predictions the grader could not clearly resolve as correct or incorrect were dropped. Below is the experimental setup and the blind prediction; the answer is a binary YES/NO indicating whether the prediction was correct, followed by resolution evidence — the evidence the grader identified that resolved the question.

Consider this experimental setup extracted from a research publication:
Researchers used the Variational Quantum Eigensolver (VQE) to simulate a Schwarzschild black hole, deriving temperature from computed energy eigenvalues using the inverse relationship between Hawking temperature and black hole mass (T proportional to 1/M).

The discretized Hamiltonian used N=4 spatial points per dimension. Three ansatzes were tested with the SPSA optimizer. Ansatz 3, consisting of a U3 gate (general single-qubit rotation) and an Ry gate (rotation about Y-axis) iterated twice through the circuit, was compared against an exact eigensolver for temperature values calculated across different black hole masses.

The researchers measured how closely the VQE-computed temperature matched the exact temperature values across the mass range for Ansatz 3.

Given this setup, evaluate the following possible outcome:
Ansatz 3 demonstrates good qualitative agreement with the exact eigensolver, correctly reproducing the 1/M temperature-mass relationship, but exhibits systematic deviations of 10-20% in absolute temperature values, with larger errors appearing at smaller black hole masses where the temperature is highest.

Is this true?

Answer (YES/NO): NO